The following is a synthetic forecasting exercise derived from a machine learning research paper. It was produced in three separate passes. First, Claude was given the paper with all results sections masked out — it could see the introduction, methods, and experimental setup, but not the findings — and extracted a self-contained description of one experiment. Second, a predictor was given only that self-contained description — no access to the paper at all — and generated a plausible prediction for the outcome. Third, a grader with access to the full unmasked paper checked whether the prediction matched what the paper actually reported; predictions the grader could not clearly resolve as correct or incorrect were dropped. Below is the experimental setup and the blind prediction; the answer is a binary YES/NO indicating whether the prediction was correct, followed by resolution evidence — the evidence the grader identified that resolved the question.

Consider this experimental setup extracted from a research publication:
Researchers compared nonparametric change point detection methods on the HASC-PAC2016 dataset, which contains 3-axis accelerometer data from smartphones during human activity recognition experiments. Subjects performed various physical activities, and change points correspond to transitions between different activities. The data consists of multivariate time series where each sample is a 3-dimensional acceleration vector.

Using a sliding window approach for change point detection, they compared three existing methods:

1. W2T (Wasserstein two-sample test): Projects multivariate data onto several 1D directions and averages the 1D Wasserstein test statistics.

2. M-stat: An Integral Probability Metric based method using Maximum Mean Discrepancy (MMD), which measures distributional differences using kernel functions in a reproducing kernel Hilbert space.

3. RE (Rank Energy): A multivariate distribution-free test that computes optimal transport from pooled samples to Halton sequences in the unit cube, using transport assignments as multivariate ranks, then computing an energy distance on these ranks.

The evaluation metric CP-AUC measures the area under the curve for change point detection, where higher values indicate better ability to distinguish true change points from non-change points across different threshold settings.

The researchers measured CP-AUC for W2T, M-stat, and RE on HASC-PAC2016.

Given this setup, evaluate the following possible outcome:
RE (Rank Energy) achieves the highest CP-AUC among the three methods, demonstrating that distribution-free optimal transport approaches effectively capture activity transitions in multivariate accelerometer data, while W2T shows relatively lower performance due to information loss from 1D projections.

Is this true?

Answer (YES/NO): YES